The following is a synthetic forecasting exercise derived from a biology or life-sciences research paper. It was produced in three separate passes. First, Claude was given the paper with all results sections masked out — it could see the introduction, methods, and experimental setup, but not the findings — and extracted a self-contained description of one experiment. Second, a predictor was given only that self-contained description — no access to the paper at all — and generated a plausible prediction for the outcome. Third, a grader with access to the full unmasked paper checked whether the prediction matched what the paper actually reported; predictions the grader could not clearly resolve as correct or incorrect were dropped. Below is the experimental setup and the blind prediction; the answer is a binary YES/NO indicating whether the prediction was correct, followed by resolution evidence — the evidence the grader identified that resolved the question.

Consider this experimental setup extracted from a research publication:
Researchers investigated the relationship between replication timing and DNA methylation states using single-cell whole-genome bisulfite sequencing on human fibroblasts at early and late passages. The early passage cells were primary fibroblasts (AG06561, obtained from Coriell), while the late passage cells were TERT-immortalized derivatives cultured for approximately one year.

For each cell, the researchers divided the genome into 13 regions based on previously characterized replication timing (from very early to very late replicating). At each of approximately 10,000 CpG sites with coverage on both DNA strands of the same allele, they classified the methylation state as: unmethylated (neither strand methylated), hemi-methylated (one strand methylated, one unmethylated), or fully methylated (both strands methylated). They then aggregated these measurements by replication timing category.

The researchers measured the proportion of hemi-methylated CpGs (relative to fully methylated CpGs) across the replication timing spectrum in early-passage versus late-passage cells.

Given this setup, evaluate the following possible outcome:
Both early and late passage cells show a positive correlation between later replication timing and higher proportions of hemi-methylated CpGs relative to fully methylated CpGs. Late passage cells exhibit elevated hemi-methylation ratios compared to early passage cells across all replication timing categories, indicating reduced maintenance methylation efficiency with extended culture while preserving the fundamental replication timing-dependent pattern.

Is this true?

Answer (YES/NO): NO